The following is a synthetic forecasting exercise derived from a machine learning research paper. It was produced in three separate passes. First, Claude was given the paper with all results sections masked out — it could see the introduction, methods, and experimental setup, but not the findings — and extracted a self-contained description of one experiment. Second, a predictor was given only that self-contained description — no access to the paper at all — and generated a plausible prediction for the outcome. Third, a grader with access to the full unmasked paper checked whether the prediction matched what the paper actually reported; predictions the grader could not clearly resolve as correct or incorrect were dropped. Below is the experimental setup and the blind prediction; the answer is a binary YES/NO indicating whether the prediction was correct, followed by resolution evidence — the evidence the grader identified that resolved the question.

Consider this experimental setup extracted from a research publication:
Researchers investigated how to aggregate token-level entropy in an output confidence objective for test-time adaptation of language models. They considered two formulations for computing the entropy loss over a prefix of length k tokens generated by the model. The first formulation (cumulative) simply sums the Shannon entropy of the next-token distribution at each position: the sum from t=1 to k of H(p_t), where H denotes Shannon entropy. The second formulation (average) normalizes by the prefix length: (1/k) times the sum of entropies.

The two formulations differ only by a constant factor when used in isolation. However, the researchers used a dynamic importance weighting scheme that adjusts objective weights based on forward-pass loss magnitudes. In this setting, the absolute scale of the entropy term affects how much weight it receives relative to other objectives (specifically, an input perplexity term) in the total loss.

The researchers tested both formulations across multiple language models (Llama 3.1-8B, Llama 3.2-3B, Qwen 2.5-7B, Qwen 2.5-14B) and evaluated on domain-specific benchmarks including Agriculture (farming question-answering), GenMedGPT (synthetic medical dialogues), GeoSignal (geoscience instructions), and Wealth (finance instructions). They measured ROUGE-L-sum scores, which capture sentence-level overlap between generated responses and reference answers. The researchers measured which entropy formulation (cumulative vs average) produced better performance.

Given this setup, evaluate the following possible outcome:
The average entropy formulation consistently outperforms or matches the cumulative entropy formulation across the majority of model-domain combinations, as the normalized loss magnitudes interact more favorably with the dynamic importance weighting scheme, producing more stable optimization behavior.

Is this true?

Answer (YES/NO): NO